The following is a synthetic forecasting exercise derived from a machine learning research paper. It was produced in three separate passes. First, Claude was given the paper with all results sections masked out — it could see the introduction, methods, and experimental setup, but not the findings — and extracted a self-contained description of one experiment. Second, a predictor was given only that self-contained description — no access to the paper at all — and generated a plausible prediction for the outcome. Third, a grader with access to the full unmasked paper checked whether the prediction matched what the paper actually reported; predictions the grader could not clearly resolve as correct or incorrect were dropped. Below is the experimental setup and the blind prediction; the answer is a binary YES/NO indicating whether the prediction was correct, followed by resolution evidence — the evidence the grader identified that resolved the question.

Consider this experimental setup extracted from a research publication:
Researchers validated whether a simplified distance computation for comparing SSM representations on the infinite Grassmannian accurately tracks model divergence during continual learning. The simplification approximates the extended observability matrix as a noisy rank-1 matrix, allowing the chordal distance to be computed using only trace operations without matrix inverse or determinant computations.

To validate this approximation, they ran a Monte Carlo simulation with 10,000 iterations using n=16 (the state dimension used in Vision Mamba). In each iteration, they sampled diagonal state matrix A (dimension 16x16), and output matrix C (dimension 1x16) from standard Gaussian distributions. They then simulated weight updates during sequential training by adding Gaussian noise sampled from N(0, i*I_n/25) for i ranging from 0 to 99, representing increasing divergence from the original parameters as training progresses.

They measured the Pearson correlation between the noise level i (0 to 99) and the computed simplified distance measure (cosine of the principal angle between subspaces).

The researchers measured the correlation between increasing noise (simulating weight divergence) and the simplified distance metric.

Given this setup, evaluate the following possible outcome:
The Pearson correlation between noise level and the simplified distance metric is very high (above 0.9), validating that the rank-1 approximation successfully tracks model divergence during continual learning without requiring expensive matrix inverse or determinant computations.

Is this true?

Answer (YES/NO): NO